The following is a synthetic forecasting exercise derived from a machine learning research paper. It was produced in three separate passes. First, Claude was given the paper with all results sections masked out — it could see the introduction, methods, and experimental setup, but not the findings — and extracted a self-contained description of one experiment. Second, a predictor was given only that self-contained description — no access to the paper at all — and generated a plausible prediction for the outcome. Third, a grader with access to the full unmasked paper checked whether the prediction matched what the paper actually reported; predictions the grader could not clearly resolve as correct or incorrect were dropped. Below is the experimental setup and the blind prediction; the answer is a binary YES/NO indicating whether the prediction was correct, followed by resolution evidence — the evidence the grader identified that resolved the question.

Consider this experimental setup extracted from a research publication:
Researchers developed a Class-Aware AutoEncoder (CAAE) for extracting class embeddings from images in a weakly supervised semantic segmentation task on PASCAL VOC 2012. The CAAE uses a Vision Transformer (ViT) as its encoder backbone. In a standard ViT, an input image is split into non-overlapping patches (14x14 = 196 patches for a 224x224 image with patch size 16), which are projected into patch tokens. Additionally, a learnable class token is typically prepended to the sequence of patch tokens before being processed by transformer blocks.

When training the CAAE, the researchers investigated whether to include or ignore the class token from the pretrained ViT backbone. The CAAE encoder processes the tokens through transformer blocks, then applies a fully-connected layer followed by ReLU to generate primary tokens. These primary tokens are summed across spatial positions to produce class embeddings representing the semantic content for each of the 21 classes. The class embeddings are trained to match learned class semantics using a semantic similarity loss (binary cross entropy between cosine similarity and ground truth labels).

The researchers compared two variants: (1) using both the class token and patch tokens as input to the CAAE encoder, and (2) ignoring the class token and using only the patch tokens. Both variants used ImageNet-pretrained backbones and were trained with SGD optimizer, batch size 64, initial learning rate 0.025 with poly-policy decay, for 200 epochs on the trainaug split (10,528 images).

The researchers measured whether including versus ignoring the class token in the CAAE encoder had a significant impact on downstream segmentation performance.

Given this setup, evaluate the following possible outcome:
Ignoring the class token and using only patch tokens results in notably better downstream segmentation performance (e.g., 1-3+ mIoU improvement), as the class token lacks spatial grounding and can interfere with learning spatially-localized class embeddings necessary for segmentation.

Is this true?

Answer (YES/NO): NO